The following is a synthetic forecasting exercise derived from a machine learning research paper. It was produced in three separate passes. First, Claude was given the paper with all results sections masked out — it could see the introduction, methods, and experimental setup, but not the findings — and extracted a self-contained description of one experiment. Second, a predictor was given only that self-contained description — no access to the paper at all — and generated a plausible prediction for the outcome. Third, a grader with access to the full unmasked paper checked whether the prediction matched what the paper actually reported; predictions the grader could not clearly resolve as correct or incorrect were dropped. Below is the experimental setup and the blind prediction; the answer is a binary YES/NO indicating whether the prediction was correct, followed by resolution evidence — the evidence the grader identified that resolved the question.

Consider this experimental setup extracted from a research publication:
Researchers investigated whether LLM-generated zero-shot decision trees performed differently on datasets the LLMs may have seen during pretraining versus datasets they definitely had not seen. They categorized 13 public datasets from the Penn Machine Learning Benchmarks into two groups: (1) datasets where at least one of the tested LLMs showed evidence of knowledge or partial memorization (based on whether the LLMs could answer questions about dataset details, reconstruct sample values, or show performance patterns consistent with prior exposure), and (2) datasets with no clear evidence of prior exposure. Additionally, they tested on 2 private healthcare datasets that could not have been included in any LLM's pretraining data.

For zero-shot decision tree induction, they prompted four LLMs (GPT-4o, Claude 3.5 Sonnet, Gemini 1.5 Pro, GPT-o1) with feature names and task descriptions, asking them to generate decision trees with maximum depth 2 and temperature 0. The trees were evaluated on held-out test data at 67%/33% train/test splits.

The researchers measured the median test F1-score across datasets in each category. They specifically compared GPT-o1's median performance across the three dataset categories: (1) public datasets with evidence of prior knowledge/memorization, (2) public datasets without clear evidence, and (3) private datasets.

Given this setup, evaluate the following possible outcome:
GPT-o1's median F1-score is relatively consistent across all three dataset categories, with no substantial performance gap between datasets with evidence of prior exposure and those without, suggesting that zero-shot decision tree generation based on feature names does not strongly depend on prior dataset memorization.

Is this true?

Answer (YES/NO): NO